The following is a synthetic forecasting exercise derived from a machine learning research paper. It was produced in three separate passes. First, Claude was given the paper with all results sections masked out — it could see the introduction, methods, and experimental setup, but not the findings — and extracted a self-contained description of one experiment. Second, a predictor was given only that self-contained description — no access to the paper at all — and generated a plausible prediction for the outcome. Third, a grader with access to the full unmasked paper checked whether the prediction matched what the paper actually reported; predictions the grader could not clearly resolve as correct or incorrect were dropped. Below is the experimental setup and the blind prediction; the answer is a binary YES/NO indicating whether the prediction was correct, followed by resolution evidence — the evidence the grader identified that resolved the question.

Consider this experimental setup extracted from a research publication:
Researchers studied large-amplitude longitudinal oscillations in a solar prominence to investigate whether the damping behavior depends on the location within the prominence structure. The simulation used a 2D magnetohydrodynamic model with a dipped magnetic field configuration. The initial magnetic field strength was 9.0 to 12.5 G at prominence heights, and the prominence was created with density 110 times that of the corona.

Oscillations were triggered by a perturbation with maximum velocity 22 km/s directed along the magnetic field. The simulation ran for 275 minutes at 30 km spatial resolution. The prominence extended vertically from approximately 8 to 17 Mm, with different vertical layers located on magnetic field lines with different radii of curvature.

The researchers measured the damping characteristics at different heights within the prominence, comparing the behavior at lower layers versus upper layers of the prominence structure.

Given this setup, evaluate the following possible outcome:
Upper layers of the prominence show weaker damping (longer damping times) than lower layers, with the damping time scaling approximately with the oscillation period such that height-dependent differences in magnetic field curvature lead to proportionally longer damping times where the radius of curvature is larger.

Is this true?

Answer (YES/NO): NO